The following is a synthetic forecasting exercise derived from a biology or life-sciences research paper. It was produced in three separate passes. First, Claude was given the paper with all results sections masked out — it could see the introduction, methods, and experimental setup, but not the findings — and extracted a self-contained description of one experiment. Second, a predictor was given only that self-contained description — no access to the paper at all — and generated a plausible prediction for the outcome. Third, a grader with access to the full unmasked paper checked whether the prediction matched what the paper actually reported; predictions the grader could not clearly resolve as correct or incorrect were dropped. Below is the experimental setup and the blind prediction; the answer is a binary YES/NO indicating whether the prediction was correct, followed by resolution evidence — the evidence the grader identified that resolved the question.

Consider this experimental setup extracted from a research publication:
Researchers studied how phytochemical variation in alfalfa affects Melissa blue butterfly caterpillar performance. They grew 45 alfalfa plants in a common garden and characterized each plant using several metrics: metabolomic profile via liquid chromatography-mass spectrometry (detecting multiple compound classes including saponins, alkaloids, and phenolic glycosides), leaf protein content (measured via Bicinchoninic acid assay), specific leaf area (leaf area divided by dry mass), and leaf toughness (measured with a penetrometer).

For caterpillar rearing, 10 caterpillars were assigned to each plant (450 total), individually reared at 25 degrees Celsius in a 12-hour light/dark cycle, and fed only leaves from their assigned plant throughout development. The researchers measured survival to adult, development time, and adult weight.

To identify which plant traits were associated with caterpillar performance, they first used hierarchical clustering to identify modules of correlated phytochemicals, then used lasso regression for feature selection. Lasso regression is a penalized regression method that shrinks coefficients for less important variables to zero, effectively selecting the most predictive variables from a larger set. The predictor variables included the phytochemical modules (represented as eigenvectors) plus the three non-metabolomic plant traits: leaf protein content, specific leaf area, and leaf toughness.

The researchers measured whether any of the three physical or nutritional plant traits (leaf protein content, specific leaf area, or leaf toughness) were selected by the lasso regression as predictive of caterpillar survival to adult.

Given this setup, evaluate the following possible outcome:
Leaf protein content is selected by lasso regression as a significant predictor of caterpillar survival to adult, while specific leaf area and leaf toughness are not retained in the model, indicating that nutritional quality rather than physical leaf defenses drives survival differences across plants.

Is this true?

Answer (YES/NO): NO